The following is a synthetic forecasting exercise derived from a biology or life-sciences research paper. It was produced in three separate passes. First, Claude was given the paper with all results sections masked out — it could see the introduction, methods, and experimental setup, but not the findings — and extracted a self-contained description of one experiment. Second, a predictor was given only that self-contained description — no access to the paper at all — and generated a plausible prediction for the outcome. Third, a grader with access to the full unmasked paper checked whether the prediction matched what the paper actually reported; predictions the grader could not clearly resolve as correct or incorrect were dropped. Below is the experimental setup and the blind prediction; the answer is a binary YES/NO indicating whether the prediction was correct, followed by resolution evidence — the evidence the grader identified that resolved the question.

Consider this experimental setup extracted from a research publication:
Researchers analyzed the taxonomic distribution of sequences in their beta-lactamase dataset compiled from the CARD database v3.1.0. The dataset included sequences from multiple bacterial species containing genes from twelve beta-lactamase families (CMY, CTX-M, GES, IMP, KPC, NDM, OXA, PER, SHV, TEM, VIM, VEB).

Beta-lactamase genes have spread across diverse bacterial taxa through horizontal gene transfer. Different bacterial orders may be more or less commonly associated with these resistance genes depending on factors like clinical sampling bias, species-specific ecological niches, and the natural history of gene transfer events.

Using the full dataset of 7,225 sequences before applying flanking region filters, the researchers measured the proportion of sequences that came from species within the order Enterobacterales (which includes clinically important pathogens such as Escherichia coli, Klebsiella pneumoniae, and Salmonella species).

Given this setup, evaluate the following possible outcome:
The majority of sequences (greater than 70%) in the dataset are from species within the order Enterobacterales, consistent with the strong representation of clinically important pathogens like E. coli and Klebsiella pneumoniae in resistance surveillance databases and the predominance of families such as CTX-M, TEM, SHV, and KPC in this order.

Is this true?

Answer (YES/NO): YES